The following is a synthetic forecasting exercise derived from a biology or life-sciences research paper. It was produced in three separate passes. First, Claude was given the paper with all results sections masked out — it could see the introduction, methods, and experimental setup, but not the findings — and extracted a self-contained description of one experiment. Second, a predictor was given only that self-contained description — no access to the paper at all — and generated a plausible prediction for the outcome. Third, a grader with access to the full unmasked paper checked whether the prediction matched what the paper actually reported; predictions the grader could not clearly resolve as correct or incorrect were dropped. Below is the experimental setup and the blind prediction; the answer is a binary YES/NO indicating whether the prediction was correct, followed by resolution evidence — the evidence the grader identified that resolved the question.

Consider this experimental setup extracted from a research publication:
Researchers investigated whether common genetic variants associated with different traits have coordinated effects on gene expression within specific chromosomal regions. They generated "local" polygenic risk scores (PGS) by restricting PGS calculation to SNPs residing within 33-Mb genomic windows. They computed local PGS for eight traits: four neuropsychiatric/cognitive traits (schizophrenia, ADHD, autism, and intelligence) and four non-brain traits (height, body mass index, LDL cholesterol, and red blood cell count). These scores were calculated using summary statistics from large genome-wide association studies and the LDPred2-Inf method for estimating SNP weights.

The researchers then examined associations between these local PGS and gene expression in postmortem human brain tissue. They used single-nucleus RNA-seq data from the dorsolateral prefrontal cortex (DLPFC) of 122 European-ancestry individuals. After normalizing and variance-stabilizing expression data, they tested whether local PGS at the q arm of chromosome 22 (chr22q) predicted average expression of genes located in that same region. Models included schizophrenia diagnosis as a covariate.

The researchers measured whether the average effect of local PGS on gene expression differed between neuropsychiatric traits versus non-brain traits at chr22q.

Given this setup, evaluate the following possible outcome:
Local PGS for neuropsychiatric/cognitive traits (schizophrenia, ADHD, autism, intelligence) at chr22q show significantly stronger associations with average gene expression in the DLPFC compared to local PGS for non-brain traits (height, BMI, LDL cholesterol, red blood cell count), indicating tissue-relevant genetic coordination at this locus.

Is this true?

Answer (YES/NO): NO